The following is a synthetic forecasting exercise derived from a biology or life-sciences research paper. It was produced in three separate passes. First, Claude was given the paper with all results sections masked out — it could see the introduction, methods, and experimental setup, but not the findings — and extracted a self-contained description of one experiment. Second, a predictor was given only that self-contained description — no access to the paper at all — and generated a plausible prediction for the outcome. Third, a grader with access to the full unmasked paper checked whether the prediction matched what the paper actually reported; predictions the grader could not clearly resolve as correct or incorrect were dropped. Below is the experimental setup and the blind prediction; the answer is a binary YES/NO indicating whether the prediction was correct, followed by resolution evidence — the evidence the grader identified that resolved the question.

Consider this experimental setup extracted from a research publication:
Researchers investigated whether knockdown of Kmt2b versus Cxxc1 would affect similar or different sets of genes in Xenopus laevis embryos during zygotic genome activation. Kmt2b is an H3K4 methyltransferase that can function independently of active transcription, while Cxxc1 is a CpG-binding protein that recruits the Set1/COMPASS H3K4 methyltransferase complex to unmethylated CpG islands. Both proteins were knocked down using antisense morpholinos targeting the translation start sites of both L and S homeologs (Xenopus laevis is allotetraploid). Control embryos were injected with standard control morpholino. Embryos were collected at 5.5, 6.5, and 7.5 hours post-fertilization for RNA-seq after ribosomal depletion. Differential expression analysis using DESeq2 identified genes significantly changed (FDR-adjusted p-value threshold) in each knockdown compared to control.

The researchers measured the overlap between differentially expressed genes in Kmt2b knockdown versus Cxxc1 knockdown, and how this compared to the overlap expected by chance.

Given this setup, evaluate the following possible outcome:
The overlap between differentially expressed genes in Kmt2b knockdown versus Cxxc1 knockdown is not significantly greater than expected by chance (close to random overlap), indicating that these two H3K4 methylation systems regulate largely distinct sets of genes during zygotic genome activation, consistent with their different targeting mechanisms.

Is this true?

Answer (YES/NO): NO